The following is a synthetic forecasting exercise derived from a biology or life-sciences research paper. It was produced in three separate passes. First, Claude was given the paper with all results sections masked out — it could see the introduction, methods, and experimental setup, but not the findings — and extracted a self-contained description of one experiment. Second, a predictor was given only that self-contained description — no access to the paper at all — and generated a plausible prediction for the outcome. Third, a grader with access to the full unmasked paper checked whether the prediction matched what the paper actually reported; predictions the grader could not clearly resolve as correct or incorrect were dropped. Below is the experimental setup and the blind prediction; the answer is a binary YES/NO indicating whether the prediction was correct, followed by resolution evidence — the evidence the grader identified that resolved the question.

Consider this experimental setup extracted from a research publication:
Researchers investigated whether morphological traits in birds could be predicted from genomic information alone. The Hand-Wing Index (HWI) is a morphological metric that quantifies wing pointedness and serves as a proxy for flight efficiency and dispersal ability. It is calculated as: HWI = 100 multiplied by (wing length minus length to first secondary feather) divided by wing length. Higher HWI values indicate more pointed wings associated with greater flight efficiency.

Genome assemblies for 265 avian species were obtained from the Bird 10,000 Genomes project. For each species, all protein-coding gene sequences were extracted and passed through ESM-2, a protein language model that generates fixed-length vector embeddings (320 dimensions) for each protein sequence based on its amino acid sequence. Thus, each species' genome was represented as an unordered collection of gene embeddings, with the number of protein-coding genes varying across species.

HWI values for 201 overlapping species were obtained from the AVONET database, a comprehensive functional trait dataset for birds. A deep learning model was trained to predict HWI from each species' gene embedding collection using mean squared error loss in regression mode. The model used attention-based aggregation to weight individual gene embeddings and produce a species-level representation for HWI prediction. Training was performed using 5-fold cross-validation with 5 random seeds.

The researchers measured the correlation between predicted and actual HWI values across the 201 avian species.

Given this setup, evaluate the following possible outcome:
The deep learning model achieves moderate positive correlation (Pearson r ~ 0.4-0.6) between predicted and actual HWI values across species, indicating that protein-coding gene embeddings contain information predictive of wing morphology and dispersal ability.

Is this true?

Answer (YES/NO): NO